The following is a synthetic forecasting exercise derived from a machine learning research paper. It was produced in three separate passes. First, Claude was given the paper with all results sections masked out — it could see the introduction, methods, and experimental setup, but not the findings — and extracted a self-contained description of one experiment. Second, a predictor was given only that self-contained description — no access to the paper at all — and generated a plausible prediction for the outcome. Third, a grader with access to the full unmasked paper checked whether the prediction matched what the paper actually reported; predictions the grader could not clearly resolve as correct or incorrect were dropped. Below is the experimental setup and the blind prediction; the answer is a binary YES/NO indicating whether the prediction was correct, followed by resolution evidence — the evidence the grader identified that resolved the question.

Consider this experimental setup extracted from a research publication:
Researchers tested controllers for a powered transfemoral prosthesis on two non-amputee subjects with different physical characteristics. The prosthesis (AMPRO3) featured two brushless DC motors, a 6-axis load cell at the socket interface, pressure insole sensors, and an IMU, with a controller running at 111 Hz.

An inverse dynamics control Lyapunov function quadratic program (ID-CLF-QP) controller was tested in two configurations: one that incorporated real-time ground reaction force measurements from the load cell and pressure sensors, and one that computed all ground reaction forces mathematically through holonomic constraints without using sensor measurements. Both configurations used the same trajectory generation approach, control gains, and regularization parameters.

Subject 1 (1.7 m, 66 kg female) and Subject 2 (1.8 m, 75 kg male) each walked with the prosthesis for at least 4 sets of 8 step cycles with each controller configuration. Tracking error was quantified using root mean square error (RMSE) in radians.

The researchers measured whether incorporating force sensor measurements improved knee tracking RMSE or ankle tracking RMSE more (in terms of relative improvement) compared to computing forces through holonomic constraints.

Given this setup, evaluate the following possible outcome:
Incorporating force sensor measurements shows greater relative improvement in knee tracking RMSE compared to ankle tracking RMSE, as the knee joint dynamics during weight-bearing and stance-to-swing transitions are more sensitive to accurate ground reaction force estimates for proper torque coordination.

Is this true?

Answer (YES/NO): NO